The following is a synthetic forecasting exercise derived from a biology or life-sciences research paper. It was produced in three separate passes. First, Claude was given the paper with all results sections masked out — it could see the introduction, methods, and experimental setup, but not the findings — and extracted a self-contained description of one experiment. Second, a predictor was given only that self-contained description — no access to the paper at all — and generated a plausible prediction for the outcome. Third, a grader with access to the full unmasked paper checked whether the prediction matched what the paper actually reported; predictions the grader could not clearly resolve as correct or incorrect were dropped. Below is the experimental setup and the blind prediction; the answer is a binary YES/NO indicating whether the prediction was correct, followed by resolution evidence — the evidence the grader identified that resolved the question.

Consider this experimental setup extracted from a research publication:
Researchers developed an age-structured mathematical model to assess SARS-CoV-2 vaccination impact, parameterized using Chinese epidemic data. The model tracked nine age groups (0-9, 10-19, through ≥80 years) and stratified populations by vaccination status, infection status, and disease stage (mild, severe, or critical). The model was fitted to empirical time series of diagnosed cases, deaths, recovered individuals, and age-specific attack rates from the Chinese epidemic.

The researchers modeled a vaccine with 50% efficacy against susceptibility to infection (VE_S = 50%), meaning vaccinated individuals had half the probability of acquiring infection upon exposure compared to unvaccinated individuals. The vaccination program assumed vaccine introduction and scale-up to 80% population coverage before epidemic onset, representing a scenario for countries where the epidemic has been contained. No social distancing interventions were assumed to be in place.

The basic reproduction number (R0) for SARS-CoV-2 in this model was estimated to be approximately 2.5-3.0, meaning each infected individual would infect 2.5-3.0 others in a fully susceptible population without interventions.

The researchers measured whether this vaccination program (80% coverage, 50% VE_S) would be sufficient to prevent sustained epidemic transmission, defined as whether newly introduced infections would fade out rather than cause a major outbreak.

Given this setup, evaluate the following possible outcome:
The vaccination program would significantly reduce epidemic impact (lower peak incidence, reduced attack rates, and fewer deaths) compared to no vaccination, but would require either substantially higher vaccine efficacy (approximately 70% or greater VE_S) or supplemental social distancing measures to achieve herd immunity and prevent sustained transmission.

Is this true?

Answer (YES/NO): YES